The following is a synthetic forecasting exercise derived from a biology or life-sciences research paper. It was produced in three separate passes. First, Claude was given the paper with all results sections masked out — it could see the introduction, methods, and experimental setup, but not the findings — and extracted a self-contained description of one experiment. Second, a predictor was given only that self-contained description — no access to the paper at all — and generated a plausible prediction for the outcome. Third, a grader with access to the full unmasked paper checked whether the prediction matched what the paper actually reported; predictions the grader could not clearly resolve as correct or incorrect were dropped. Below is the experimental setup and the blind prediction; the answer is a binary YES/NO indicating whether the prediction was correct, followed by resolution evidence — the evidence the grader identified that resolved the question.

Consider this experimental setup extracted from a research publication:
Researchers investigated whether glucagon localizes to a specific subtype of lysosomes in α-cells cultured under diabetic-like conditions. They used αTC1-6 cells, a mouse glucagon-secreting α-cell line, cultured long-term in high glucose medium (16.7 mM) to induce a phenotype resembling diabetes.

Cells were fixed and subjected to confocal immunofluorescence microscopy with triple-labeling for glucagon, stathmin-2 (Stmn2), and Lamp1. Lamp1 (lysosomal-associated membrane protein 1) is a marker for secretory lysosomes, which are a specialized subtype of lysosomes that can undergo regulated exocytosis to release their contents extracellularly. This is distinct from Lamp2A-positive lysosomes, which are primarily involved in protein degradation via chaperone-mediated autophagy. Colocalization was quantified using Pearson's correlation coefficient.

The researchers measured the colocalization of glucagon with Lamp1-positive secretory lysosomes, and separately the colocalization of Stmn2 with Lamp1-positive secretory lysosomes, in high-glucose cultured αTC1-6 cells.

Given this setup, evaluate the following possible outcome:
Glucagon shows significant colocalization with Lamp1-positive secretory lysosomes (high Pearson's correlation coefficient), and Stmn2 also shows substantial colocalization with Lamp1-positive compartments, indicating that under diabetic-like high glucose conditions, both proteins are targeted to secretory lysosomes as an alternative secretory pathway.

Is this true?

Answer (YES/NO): YES